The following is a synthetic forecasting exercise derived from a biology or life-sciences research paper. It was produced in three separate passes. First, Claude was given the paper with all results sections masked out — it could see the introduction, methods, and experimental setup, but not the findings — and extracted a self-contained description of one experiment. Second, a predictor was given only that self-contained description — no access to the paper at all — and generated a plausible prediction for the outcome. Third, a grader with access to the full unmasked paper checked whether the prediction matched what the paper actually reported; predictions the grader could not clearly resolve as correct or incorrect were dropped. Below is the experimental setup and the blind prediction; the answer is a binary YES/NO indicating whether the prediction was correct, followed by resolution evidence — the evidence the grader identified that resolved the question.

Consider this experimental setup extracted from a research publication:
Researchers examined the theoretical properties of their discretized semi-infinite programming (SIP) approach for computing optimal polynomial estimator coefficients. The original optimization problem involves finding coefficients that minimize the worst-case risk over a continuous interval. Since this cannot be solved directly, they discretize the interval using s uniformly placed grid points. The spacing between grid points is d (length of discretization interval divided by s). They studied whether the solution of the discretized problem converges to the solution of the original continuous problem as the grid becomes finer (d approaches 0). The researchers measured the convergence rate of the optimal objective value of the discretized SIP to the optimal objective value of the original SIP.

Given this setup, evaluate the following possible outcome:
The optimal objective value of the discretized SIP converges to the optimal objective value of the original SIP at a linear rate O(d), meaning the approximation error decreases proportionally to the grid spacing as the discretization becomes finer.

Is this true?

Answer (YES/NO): NO